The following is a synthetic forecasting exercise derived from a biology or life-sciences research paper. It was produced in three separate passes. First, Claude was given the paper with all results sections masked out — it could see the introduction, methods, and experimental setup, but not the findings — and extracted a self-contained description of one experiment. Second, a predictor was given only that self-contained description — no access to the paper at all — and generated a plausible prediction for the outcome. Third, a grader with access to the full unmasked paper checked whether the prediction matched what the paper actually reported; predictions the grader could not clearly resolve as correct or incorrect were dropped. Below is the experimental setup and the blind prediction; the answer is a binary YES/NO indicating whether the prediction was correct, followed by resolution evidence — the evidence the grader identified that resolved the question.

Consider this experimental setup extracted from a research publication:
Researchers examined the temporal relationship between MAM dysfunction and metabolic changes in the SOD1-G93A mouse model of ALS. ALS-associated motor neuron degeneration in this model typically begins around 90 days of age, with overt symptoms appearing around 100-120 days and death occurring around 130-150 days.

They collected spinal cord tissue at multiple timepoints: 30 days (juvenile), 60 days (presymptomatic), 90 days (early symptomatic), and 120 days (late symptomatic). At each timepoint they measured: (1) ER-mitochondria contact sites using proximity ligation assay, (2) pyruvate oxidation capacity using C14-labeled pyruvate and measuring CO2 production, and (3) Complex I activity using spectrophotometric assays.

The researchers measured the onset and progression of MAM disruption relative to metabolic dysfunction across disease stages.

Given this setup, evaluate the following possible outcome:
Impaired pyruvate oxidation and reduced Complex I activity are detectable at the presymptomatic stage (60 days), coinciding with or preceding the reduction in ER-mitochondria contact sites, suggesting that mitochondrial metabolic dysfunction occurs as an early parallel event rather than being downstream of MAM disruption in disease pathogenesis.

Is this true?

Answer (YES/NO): NO